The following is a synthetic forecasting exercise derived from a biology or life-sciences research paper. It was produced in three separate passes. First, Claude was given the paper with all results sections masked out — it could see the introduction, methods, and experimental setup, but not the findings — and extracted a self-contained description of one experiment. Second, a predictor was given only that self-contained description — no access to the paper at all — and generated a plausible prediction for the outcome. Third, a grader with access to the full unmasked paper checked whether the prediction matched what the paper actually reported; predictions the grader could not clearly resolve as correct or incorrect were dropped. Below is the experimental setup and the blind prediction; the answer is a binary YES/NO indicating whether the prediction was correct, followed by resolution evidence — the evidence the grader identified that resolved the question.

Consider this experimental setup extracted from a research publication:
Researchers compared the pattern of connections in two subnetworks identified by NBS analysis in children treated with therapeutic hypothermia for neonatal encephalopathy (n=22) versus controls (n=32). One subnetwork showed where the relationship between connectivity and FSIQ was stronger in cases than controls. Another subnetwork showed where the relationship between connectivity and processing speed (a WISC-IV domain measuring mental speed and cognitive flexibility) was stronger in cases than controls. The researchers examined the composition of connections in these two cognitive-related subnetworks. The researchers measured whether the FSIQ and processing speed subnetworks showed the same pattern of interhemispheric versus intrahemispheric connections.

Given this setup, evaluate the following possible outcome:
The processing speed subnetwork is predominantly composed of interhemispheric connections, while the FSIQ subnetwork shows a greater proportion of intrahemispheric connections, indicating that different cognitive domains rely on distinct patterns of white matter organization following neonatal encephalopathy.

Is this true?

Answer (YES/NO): NO